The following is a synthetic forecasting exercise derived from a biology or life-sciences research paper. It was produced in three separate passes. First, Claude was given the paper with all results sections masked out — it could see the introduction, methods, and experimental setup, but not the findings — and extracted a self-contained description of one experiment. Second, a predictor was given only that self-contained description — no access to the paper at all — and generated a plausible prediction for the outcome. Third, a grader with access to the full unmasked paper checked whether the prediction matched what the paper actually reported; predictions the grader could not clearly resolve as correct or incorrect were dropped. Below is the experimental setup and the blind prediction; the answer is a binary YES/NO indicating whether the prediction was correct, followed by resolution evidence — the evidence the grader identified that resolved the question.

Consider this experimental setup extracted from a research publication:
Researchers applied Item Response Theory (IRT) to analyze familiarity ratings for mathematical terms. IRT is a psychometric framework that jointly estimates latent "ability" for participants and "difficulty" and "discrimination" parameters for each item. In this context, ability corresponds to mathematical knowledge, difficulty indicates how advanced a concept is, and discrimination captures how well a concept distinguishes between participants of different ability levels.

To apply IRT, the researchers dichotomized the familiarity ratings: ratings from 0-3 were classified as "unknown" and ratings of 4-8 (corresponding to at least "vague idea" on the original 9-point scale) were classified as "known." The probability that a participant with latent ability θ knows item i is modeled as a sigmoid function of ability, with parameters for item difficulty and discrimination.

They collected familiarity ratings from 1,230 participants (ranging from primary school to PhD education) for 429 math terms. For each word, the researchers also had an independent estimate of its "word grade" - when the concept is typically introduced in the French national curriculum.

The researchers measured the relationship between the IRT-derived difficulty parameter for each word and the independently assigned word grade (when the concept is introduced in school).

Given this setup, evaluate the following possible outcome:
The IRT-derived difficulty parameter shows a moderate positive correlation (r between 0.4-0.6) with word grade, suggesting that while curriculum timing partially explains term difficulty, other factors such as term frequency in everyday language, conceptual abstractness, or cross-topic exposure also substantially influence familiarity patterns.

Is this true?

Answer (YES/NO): YES